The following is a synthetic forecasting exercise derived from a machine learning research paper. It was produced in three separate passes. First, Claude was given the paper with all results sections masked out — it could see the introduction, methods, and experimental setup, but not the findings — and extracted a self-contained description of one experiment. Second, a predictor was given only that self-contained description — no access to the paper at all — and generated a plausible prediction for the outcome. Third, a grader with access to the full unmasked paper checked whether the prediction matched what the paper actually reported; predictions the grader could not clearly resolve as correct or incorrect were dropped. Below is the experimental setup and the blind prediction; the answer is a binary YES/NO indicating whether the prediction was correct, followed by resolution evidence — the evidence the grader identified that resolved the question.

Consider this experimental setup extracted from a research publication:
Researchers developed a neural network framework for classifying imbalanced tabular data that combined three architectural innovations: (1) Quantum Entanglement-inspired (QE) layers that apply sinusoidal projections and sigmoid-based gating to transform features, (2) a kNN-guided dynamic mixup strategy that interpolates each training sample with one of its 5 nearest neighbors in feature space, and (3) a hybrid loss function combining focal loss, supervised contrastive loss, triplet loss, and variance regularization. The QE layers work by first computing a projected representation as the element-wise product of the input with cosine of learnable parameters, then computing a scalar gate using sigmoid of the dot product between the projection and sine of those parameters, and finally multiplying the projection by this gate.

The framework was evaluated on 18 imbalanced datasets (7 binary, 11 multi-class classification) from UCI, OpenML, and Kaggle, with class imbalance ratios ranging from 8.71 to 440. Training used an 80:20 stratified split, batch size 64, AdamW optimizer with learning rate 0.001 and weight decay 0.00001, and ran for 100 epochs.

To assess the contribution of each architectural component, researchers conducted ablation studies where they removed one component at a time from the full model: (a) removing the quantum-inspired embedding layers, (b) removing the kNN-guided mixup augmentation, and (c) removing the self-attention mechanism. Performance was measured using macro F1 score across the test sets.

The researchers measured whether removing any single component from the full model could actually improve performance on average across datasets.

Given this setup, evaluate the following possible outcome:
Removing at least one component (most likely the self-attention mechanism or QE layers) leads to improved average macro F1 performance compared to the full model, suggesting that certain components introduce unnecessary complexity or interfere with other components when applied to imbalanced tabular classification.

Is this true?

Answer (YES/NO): NO